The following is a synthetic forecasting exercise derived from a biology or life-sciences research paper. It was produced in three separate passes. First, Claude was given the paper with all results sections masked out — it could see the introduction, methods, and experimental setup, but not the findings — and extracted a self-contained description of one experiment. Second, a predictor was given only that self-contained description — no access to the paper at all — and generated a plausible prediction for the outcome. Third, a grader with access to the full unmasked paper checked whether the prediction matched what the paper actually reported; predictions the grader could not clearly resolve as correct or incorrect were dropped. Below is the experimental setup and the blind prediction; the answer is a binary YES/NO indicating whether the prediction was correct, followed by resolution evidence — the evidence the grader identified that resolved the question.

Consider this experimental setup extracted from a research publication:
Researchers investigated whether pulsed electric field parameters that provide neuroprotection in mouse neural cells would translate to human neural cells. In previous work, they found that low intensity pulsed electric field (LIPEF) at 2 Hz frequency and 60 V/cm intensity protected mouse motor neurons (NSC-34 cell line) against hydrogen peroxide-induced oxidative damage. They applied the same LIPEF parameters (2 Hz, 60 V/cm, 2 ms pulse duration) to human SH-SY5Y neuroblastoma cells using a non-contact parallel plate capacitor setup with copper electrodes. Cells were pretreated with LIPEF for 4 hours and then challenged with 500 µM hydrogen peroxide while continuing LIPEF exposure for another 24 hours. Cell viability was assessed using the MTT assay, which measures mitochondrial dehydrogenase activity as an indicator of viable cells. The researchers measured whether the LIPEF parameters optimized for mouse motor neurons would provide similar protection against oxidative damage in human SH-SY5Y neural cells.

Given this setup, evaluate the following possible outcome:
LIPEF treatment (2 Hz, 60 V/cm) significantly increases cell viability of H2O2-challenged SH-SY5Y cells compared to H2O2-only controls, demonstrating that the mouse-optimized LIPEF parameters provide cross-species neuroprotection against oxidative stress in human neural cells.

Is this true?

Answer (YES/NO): NO